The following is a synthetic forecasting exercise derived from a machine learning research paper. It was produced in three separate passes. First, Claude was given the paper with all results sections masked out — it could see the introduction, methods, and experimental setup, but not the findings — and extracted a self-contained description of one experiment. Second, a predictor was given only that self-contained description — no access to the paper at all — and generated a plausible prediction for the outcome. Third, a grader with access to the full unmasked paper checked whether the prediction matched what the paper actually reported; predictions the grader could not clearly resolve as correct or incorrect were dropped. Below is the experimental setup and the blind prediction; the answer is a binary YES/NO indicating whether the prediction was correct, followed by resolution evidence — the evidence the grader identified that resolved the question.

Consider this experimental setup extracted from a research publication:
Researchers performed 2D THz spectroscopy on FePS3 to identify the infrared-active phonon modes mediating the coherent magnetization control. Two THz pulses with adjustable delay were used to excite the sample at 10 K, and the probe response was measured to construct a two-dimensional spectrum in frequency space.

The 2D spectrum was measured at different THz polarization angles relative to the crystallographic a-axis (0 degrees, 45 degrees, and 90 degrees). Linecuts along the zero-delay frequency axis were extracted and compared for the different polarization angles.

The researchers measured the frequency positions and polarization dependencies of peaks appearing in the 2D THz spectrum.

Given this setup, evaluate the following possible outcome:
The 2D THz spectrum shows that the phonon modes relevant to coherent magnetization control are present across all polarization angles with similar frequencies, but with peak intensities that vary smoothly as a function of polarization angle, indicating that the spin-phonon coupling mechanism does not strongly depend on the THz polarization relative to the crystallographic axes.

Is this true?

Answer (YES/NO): NO